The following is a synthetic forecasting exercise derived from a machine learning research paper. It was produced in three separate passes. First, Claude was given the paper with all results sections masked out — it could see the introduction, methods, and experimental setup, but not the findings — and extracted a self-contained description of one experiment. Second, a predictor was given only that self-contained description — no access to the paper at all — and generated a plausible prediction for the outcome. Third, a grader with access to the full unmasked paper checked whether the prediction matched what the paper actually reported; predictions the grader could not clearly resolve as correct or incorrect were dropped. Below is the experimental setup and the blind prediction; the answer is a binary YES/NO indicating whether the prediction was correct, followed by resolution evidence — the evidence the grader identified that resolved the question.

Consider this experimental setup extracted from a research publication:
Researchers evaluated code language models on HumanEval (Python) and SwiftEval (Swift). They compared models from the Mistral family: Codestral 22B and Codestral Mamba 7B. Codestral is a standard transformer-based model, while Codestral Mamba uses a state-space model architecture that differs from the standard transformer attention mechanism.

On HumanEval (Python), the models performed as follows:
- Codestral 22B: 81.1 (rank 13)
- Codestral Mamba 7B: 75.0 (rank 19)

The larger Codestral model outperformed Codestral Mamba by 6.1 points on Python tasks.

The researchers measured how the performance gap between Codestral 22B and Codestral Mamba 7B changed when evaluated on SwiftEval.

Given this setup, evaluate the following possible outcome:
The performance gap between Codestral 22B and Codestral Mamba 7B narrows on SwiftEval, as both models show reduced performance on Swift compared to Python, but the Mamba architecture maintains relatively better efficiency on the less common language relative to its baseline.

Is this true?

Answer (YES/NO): NO